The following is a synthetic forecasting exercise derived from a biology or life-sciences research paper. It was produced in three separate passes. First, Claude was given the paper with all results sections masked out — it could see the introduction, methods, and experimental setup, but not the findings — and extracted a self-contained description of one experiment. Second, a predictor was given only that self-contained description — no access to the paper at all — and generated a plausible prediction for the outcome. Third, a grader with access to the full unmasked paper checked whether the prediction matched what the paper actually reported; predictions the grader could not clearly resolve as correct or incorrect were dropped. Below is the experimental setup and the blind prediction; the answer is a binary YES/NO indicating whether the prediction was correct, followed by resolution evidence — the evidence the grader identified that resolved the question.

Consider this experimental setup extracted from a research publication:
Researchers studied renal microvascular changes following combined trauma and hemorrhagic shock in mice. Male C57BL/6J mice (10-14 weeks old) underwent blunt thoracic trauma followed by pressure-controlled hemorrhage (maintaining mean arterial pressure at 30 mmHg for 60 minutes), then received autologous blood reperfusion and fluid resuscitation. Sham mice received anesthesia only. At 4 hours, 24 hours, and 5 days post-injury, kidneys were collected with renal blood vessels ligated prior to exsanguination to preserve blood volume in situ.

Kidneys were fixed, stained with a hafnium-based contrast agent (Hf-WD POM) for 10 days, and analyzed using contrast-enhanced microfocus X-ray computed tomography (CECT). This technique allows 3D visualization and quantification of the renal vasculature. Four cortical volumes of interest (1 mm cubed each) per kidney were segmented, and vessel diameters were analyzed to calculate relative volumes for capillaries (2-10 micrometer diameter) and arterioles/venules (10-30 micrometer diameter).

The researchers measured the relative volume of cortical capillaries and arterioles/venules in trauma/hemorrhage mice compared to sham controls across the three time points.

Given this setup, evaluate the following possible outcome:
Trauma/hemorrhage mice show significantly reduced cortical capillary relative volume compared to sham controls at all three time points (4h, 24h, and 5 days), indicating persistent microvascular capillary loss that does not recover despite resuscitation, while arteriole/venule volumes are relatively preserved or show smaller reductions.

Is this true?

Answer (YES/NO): NO